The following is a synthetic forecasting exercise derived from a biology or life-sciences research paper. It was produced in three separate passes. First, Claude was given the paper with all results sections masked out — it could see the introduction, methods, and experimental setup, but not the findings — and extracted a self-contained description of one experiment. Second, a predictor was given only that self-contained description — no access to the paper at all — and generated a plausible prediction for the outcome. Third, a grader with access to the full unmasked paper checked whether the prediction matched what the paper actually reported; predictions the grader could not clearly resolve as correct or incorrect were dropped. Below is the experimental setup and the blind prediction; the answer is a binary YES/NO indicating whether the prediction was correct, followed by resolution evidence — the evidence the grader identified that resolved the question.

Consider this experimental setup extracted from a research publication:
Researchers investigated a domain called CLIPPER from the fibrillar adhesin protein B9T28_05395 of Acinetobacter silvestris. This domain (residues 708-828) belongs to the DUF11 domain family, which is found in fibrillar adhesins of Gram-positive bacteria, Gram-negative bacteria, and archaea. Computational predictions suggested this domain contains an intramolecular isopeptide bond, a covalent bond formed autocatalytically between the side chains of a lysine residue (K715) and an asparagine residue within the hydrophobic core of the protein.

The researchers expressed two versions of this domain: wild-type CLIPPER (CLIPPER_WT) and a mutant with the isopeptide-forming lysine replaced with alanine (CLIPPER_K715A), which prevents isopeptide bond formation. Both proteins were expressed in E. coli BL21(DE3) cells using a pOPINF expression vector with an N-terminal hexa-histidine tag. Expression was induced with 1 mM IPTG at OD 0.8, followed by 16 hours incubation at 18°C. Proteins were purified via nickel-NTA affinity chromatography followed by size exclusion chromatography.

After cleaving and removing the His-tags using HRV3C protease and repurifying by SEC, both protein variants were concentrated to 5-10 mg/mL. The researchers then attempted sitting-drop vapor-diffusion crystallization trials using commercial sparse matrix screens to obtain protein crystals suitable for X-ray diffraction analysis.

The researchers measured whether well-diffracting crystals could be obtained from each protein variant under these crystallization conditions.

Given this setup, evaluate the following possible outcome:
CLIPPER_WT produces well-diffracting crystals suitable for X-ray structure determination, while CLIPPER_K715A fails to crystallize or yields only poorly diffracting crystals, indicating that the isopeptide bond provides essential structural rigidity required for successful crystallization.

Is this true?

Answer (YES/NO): YES